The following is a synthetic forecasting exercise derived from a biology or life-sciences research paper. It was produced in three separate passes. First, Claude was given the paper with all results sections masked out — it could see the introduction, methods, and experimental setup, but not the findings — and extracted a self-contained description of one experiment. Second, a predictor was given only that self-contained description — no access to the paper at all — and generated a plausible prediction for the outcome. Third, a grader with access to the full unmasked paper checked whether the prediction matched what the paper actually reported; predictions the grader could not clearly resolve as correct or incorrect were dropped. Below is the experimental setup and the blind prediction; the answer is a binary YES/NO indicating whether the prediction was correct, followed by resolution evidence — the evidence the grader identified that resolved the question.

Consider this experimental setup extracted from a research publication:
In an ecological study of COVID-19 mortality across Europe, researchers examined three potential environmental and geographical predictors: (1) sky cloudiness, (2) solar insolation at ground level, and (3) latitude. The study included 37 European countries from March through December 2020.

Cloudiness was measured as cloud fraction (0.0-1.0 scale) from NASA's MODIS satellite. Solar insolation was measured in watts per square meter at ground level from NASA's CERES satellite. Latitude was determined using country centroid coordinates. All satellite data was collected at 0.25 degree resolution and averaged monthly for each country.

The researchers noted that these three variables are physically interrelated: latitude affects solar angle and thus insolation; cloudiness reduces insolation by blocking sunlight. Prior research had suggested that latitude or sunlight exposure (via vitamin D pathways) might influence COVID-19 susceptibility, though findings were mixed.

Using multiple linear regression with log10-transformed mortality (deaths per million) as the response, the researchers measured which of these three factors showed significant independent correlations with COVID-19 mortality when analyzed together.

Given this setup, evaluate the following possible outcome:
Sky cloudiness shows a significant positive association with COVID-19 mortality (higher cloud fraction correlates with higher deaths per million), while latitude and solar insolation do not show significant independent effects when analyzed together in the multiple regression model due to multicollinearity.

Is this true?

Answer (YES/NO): NO